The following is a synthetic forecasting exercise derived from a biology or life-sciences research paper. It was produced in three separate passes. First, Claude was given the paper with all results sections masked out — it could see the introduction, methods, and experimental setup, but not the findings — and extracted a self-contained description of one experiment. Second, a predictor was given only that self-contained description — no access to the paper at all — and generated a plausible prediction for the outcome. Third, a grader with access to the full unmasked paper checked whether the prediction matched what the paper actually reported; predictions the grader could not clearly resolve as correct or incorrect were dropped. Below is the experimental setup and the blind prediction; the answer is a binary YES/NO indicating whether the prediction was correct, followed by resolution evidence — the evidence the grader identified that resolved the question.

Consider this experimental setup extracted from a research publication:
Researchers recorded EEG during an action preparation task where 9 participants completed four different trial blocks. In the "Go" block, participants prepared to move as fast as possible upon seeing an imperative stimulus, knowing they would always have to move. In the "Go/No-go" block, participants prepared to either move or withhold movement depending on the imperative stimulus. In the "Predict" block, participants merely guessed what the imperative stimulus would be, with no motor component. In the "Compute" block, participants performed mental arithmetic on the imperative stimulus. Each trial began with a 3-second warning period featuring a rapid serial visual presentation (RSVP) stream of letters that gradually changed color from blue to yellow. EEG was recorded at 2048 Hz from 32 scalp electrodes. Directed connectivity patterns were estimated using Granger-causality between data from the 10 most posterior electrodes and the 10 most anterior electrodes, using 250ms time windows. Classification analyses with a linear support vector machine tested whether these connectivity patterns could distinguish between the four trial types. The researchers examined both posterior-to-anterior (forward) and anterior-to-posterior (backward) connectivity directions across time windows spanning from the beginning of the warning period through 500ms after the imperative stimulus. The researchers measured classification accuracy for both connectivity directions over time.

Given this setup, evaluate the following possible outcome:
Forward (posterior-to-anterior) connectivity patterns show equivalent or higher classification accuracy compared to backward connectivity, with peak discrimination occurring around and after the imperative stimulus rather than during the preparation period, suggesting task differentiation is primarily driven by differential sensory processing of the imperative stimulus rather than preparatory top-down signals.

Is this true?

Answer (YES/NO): NO